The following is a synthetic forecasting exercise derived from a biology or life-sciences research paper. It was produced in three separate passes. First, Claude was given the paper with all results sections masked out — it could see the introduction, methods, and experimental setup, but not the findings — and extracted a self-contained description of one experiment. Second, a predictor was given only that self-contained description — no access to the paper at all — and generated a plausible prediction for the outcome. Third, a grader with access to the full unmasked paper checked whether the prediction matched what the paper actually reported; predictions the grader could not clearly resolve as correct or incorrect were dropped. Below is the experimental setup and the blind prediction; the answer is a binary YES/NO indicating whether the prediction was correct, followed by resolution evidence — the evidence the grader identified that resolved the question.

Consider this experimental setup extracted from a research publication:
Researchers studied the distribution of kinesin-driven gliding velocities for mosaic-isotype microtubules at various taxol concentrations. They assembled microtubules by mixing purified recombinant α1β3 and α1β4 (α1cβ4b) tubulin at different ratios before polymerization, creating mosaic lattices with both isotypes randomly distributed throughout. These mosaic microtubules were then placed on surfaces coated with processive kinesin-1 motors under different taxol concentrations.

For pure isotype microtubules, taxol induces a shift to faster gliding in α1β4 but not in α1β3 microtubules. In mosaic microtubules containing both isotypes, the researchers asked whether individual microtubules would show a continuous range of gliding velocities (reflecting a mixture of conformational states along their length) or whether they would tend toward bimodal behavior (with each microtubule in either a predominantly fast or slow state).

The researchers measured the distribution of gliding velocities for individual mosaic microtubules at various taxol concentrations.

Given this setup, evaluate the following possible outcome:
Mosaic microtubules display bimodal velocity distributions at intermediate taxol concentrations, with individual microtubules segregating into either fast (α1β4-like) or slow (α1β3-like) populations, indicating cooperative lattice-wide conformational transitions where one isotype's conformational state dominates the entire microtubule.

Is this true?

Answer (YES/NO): YES